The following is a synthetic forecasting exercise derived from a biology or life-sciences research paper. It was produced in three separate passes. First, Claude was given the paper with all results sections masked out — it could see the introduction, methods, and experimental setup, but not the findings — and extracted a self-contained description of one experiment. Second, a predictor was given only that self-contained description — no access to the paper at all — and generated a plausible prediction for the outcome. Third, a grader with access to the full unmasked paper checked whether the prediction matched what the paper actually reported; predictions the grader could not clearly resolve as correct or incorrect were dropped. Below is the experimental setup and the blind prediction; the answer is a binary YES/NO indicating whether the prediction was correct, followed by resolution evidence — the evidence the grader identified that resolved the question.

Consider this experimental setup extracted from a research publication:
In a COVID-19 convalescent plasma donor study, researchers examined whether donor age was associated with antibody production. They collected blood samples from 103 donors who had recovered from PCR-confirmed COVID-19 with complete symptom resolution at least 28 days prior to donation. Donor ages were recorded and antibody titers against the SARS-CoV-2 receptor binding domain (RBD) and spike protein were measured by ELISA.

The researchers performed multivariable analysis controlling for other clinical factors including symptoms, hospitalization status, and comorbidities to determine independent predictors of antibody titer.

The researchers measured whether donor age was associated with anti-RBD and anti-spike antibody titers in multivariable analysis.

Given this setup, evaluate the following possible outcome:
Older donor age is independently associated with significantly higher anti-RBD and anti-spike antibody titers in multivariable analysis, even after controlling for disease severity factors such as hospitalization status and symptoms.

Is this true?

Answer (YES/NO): YES